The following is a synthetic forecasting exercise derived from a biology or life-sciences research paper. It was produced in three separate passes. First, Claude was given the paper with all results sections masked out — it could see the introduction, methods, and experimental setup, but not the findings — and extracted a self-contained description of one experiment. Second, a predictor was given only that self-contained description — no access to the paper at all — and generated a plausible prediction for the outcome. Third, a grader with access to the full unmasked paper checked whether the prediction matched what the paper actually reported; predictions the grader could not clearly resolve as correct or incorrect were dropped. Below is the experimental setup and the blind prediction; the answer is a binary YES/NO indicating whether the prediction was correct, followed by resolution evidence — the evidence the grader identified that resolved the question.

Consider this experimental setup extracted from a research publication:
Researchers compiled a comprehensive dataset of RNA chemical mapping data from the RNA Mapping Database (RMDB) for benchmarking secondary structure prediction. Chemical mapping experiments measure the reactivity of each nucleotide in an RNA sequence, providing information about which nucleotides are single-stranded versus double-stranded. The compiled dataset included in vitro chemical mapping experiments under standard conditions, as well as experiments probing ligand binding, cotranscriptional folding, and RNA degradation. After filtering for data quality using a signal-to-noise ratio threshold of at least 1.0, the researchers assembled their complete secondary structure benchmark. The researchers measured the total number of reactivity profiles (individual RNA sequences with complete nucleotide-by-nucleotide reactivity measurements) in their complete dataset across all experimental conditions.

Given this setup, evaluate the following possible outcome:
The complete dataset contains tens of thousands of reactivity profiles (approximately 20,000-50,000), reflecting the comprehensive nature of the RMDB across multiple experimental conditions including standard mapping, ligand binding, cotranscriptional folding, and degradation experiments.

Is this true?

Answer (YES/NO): NO